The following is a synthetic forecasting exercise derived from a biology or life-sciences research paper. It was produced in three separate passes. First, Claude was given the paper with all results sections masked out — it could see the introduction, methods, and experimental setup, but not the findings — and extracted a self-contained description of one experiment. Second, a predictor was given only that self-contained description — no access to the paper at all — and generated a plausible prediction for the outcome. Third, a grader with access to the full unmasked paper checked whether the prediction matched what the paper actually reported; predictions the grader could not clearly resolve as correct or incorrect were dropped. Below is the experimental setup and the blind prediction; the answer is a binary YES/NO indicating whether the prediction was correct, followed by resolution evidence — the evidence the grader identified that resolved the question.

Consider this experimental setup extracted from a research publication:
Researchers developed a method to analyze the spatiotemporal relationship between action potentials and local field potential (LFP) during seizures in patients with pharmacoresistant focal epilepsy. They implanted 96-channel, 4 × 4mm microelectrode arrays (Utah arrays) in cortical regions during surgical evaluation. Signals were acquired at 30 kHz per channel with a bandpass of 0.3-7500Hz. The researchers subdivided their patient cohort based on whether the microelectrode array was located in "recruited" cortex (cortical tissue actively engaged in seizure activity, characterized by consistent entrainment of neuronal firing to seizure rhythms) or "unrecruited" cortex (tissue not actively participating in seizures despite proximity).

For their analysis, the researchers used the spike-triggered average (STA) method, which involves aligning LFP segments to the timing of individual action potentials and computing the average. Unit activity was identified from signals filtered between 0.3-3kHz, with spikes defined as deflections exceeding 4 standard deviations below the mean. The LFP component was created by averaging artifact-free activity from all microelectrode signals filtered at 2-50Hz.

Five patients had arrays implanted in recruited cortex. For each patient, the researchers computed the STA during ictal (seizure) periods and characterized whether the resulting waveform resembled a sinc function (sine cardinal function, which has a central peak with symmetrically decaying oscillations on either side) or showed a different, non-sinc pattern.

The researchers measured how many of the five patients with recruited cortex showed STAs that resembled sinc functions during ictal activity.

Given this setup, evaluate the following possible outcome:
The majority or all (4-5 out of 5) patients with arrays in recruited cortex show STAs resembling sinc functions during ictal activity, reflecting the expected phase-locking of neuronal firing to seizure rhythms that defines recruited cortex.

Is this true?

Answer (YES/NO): NO